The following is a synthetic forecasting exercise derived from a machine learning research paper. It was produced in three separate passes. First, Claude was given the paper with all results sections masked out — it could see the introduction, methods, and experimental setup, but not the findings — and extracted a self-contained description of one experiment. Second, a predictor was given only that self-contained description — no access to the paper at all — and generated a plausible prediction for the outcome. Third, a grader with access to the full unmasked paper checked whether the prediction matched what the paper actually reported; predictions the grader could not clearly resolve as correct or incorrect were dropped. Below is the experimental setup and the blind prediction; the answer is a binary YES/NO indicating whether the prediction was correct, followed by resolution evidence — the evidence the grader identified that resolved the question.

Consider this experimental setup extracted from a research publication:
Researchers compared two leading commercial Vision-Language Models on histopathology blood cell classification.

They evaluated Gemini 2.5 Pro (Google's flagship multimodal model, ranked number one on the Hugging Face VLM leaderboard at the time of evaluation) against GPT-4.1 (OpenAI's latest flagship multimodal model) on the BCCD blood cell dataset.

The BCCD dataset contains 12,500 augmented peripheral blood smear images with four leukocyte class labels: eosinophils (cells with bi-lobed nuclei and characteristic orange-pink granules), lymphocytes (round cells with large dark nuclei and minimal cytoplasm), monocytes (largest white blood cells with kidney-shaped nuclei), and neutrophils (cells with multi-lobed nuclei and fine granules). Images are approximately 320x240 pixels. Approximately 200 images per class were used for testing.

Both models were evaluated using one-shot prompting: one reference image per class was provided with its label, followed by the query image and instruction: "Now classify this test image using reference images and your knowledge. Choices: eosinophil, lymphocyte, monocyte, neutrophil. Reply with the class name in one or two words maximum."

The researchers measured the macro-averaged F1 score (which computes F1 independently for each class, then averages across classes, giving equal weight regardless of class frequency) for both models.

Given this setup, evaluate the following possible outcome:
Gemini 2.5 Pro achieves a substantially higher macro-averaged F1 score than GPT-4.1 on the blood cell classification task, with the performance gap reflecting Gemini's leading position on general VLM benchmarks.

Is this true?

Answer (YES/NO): NO